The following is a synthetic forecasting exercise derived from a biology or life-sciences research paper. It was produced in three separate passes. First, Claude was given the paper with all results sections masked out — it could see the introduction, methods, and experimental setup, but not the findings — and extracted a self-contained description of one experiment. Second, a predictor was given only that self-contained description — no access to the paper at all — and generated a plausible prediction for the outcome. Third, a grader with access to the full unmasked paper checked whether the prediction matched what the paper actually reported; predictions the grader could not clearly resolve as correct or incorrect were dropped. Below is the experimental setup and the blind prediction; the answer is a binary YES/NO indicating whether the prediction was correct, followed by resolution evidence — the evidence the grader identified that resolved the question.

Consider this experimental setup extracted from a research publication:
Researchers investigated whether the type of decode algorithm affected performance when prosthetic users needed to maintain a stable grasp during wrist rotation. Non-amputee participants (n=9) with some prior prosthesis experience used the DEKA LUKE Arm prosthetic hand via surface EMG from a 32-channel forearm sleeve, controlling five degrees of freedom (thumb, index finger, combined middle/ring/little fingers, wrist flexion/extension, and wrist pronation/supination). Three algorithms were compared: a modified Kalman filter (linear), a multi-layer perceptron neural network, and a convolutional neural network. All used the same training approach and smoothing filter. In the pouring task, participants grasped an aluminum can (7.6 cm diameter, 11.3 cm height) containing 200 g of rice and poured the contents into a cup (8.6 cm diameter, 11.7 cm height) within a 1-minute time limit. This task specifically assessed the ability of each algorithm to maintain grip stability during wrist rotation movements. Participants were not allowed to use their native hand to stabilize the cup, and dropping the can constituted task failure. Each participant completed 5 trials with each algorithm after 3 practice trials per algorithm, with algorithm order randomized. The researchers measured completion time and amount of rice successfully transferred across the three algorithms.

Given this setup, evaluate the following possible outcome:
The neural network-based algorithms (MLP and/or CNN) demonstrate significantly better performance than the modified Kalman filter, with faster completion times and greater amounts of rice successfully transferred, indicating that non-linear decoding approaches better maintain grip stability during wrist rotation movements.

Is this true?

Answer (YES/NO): NO